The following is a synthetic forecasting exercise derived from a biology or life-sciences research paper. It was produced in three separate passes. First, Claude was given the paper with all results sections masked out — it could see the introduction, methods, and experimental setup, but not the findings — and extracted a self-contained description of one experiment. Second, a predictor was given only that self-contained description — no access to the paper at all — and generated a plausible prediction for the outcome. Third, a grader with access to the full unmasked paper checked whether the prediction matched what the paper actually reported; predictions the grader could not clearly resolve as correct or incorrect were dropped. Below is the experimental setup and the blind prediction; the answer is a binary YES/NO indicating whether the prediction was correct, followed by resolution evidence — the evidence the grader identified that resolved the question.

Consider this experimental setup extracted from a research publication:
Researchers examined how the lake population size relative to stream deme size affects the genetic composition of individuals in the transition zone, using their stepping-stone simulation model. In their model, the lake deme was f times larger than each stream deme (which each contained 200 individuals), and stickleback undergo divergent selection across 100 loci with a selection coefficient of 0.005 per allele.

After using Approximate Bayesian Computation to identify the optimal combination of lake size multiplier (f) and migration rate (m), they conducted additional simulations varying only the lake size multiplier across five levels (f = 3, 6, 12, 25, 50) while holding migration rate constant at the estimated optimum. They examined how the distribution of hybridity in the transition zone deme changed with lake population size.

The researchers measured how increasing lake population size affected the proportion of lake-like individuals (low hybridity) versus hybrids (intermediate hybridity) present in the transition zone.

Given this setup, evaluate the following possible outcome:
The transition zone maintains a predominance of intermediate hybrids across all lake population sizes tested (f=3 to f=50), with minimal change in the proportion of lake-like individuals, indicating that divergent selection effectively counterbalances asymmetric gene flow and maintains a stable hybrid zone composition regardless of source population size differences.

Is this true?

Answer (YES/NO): NO